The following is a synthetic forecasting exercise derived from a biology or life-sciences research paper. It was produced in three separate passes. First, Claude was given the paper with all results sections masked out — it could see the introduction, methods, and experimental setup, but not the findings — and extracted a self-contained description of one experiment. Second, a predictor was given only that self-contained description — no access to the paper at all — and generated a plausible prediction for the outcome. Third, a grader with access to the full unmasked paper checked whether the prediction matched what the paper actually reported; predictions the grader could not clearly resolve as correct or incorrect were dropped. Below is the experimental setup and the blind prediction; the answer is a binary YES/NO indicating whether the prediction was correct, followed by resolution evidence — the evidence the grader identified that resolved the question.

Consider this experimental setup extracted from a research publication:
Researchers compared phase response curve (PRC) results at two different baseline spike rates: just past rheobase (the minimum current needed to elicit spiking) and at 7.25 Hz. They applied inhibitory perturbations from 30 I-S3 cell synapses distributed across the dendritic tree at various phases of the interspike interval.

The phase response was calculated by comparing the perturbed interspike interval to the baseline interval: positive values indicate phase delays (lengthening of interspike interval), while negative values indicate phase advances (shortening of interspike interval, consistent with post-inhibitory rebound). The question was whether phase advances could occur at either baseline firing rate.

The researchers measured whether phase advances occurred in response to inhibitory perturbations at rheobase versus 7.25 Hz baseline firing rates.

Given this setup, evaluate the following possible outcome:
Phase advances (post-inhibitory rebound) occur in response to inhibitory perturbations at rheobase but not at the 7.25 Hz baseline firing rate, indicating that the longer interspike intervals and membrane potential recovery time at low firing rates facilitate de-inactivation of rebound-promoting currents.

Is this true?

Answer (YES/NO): YES